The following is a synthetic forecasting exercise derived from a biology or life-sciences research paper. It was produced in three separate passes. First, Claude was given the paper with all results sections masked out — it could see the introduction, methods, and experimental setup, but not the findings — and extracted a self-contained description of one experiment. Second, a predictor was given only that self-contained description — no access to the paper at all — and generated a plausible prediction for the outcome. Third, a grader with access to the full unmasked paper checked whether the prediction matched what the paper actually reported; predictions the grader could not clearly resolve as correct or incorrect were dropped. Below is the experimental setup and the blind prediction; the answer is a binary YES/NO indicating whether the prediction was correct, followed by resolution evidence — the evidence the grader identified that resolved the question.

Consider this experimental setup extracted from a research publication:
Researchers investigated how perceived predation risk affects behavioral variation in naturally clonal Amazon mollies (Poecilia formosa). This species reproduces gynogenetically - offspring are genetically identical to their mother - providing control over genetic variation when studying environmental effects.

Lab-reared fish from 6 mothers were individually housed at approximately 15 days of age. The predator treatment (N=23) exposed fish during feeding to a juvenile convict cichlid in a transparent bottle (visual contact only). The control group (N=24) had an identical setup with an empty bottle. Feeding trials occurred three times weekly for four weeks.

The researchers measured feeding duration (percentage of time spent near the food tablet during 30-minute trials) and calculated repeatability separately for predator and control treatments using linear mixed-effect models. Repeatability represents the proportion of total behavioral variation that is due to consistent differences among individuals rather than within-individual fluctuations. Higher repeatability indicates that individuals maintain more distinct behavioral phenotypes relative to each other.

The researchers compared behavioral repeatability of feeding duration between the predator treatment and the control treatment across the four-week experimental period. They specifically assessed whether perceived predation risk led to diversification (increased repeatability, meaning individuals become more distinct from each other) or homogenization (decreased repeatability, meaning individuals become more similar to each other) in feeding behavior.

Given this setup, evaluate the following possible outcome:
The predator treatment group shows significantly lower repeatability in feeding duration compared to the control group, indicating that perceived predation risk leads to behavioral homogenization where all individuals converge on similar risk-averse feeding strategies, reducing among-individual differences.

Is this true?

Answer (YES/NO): YES